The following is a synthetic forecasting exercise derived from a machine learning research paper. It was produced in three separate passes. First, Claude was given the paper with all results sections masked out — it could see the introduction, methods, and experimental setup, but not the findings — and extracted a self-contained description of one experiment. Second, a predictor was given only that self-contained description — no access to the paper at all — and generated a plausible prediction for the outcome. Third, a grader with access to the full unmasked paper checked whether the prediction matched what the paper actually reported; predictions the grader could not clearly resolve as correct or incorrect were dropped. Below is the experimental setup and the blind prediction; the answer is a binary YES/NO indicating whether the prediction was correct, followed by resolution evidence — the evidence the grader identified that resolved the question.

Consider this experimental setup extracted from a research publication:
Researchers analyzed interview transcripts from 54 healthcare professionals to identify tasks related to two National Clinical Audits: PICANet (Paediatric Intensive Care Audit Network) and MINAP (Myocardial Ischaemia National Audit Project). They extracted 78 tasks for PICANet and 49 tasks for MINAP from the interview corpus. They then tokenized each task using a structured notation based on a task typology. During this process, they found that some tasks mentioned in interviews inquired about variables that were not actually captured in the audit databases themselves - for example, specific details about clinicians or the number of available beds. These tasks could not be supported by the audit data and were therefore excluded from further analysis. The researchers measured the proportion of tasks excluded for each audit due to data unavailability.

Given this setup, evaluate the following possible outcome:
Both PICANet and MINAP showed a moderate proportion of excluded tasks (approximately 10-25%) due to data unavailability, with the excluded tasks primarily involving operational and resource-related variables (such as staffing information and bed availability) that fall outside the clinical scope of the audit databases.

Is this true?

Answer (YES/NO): NO